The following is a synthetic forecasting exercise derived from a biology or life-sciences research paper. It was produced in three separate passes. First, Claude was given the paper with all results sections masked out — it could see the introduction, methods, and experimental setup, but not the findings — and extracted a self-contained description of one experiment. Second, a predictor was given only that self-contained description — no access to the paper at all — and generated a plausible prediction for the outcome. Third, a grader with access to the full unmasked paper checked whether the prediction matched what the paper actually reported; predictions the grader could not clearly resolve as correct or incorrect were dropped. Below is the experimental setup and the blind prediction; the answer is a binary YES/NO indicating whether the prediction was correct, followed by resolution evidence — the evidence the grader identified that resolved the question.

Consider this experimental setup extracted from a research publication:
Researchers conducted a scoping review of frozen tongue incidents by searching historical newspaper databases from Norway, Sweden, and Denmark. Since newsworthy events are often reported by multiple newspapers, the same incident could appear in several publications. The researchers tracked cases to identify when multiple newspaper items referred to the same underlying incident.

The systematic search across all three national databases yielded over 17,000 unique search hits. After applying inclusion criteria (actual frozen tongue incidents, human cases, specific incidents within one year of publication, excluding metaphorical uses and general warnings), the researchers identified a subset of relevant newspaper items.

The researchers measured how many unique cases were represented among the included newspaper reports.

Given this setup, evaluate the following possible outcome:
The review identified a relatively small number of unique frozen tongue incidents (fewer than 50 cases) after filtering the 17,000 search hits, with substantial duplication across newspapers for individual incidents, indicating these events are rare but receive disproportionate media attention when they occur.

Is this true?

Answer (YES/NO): NO